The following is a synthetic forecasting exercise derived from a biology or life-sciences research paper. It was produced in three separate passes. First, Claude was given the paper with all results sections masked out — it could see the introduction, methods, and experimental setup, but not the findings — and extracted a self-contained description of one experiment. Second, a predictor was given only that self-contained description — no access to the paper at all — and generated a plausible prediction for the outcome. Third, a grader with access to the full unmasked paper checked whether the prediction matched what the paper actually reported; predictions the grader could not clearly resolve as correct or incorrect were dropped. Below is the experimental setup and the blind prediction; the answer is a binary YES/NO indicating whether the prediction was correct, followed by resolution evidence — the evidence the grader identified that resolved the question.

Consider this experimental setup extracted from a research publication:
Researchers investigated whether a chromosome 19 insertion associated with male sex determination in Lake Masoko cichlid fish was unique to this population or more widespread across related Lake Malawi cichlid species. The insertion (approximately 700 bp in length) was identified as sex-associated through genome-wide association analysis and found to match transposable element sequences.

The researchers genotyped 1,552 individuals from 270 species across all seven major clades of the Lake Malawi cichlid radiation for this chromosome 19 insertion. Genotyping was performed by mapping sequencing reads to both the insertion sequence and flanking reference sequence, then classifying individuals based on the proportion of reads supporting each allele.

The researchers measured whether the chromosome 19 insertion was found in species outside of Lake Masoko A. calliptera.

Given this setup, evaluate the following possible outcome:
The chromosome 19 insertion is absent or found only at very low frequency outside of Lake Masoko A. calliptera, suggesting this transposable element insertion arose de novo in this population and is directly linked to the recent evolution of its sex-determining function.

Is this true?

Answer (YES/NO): NO